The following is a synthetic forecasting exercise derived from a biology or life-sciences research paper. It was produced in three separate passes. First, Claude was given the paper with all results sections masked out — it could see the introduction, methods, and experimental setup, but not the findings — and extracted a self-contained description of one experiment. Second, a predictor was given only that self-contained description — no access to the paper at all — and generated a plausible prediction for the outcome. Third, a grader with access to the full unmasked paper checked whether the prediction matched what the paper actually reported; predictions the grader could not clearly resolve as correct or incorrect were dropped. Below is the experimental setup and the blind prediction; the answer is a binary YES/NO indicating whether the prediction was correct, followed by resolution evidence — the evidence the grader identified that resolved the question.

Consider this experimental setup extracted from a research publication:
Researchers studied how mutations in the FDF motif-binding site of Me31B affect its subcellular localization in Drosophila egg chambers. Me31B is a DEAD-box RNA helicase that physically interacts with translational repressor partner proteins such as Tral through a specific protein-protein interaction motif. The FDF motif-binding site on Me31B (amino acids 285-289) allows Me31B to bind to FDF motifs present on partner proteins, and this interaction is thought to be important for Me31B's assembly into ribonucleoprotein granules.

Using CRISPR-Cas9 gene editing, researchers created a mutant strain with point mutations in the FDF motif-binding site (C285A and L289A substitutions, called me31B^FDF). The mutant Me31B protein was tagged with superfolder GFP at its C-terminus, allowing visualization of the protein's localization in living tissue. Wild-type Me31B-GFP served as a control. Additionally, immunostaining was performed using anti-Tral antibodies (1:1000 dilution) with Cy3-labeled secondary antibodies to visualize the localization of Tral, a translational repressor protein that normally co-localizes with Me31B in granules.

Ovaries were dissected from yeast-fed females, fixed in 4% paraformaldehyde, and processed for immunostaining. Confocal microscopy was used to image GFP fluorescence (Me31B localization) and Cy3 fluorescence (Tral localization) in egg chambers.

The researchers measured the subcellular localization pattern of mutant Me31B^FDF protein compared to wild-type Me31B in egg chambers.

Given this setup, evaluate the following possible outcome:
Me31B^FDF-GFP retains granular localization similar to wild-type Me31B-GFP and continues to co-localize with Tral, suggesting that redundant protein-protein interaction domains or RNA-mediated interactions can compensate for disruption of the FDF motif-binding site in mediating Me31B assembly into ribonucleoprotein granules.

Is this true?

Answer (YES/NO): NO